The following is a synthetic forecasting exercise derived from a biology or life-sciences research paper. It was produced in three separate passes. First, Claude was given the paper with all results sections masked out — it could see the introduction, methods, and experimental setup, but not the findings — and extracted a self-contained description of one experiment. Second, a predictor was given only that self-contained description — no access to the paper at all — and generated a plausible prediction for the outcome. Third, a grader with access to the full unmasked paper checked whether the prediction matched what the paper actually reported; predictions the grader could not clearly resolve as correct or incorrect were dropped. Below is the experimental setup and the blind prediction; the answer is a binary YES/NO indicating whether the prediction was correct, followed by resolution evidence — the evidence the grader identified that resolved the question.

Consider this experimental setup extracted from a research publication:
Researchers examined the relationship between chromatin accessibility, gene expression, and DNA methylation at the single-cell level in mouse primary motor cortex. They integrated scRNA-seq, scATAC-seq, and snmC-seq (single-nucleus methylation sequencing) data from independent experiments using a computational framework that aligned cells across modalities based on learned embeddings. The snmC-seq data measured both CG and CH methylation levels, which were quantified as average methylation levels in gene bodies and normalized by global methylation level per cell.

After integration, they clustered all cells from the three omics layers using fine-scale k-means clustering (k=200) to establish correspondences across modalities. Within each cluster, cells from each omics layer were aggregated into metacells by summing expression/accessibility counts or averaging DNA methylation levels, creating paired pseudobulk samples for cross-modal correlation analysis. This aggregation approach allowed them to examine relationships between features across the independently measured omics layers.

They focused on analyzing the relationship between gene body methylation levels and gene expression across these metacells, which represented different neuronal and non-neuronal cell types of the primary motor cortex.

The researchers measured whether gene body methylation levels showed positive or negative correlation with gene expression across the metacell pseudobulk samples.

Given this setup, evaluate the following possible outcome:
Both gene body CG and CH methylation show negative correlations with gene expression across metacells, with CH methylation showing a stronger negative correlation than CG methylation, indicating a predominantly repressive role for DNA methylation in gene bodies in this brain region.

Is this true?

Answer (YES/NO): YES